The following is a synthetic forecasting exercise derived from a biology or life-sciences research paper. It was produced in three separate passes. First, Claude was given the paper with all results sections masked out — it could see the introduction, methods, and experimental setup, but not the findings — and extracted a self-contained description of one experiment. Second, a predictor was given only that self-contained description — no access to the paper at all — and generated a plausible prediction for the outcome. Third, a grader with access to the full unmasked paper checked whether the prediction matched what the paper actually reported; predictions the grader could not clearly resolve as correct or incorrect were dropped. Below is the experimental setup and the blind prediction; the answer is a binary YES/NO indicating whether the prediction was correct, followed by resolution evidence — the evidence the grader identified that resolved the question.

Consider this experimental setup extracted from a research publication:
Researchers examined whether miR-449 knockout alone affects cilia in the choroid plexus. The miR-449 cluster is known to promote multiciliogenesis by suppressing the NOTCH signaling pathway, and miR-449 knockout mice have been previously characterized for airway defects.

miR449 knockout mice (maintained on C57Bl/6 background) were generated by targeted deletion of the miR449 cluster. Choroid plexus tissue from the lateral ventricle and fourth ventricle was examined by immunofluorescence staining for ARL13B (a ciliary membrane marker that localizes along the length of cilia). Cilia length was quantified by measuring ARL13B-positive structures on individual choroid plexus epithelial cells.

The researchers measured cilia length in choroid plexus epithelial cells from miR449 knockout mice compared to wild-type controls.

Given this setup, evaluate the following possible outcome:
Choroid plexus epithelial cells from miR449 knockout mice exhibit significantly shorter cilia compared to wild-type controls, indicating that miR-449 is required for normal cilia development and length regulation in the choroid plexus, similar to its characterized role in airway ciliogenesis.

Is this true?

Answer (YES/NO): YES